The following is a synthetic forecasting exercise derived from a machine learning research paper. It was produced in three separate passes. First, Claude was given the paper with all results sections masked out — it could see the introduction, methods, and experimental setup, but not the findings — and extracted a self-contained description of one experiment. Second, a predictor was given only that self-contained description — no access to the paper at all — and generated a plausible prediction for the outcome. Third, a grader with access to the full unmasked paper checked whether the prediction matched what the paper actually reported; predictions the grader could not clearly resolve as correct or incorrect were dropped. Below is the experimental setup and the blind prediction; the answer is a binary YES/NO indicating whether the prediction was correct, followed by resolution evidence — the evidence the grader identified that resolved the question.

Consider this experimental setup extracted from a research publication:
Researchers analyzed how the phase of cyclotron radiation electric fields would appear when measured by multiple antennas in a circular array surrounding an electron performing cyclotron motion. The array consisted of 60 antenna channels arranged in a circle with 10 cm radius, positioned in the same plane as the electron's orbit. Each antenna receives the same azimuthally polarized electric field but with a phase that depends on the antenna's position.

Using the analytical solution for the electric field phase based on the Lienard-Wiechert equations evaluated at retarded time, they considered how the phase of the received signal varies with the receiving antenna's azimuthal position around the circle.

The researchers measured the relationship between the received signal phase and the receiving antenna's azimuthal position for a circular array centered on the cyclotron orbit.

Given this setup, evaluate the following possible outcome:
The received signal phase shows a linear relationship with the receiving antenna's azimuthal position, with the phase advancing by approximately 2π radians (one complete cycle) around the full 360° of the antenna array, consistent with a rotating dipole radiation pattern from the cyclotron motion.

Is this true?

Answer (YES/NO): YES